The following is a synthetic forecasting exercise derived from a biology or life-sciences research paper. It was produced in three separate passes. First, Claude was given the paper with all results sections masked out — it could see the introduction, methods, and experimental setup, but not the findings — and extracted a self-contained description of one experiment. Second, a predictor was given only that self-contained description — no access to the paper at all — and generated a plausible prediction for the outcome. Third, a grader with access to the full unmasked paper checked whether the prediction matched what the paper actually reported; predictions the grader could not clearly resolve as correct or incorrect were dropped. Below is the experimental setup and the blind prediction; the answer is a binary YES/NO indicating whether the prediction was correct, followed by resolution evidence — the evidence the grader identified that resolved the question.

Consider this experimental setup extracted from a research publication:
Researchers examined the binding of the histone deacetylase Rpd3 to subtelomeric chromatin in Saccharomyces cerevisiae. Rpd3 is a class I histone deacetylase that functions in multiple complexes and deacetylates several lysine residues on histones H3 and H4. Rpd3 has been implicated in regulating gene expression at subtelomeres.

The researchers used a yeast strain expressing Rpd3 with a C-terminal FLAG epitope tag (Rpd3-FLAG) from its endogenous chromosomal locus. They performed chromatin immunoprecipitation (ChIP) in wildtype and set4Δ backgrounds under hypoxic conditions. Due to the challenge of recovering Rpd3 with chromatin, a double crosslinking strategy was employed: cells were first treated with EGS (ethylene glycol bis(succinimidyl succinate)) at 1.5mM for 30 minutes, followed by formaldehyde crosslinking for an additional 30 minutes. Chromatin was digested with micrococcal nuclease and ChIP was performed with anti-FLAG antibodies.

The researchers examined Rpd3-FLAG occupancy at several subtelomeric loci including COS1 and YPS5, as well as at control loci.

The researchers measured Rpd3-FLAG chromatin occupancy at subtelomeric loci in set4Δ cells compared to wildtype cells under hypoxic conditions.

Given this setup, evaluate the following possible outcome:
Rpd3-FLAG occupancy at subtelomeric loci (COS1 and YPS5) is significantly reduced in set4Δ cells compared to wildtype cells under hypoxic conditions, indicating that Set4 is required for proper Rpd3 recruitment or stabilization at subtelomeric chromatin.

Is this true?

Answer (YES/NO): YES